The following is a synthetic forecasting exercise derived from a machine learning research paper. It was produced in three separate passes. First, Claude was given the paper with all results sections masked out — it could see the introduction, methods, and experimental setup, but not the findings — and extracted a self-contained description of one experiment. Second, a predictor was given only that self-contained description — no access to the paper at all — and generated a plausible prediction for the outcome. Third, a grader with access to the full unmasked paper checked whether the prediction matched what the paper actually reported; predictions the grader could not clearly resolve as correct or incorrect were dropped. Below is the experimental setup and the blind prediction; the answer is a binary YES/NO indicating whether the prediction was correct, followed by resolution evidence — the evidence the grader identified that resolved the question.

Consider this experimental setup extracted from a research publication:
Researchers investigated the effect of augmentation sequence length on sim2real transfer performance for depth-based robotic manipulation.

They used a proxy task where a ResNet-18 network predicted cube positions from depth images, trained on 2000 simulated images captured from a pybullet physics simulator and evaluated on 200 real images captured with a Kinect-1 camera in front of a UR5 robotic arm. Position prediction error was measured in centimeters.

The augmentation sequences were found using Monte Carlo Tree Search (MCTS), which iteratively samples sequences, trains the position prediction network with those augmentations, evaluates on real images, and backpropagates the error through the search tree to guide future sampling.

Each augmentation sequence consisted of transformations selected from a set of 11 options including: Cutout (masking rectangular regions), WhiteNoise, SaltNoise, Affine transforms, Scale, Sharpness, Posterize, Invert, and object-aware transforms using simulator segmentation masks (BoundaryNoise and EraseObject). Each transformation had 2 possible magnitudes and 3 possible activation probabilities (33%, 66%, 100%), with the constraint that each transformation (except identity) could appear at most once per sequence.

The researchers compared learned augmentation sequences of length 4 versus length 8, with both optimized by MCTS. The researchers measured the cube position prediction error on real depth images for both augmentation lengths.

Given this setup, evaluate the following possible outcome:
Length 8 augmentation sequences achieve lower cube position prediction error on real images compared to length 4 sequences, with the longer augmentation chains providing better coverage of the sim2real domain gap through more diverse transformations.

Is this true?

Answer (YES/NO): YES